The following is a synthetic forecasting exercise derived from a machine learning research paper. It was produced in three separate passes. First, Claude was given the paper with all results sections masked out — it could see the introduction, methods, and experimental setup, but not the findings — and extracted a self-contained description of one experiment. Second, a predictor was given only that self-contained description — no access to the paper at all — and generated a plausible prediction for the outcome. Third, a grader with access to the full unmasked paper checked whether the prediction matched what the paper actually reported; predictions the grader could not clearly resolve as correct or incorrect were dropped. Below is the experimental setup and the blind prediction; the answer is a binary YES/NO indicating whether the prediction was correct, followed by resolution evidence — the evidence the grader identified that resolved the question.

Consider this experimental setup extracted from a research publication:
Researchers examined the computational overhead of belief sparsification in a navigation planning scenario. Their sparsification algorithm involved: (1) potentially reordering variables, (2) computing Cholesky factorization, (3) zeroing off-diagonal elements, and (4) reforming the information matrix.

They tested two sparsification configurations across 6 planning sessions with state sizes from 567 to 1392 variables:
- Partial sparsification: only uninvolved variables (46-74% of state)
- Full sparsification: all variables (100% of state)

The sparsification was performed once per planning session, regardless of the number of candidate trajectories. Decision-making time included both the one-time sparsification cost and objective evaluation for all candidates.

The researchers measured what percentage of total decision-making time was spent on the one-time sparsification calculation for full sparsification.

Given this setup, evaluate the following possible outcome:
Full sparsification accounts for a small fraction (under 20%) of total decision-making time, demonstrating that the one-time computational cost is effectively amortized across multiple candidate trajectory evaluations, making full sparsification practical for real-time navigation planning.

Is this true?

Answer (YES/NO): YES